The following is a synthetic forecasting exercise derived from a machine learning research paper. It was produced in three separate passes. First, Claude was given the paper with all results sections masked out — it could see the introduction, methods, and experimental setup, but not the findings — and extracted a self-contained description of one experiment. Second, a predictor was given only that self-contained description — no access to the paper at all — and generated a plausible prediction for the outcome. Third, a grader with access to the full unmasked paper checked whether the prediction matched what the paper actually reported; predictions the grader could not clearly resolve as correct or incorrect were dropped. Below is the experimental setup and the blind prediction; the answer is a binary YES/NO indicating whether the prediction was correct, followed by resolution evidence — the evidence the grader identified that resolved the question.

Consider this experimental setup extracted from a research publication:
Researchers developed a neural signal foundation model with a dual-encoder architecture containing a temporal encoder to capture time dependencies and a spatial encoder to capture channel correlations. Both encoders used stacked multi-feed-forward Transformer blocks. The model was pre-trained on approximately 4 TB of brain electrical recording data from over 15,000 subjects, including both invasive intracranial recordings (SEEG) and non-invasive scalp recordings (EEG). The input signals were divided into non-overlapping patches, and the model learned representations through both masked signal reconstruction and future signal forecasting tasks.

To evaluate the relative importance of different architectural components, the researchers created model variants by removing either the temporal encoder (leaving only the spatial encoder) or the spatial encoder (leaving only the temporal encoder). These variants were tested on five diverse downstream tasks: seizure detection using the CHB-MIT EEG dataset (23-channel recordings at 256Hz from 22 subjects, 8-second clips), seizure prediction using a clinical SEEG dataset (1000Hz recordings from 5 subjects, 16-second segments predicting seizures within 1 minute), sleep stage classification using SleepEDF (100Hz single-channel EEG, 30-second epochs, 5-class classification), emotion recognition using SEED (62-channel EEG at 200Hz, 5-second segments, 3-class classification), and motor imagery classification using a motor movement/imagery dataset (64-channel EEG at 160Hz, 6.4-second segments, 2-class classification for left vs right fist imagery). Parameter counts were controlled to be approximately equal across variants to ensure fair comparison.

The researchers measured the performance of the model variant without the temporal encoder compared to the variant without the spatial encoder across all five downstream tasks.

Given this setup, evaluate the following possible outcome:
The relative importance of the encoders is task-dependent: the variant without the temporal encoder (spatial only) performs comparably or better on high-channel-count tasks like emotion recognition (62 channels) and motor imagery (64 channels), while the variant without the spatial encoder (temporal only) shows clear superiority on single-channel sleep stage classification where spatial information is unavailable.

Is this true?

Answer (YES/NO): NO